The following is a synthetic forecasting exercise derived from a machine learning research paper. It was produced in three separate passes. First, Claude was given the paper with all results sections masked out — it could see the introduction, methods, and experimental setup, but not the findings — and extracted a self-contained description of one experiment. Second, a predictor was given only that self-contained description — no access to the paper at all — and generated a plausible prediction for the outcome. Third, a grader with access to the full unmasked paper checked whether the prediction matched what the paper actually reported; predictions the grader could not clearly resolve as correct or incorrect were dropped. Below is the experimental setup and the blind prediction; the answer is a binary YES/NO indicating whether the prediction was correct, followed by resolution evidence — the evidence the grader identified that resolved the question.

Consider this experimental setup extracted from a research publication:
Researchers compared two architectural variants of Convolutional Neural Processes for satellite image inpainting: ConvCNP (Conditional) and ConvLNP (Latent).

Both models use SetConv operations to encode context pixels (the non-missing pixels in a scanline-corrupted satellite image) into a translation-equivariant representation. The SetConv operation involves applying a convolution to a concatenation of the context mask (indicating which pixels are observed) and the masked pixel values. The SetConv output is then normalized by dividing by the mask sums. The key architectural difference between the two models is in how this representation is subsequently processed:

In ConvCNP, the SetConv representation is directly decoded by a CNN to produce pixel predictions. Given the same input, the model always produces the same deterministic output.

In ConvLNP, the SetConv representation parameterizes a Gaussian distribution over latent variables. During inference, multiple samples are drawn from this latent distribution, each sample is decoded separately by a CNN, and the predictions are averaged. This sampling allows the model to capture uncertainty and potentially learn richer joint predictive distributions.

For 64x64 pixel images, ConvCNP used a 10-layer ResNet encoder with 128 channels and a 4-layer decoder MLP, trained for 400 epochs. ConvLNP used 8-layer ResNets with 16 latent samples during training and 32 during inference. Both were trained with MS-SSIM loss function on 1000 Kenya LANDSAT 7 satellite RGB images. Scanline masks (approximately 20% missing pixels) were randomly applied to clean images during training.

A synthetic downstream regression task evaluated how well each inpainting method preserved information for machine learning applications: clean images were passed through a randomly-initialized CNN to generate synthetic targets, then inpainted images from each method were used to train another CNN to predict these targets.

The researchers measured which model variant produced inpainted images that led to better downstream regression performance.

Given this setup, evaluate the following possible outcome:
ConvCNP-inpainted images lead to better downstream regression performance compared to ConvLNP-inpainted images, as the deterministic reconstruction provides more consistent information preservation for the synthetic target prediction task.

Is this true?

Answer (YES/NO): NO